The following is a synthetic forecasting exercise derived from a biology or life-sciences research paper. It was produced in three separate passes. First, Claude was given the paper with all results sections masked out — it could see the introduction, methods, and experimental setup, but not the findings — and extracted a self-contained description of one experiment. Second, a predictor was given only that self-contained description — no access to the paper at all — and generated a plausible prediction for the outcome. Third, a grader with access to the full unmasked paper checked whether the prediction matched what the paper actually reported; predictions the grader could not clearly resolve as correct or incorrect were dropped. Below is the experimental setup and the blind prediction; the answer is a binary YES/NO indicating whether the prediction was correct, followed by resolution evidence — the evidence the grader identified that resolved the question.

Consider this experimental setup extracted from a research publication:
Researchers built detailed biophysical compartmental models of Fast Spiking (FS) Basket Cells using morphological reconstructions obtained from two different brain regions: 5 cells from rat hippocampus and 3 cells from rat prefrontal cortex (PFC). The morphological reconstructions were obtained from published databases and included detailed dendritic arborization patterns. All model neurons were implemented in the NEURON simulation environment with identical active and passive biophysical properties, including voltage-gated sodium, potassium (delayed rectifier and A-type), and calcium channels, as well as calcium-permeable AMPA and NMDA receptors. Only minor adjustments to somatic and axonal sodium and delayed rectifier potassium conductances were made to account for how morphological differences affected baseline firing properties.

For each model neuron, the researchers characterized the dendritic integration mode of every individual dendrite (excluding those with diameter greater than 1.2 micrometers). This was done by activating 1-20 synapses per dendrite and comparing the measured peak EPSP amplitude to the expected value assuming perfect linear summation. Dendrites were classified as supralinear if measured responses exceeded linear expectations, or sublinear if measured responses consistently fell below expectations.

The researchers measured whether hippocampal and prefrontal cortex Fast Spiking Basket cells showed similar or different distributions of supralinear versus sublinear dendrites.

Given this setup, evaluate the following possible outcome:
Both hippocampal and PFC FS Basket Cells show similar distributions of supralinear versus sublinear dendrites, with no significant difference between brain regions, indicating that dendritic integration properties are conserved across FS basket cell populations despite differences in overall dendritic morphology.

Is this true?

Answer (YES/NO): NO